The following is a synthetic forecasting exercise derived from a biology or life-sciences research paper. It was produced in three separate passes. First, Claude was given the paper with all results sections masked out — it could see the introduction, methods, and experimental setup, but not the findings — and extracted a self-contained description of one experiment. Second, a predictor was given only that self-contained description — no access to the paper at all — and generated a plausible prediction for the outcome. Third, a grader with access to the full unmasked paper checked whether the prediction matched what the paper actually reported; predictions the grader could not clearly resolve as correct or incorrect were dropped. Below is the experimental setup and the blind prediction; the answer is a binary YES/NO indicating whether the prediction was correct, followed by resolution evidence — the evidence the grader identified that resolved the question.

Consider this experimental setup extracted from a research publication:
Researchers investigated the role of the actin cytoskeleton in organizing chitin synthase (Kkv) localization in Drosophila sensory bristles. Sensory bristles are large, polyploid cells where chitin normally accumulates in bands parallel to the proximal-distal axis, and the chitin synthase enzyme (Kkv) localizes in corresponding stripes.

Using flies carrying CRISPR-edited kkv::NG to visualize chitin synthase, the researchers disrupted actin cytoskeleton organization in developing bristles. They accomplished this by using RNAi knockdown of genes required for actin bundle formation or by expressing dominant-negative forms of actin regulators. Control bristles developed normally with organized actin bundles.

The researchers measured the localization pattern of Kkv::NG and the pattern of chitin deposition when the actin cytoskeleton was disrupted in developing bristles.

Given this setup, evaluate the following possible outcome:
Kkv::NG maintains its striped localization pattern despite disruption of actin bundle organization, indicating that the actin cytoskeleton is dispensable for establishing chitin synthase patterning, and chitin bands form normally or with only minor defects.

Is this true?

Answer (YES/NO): NO